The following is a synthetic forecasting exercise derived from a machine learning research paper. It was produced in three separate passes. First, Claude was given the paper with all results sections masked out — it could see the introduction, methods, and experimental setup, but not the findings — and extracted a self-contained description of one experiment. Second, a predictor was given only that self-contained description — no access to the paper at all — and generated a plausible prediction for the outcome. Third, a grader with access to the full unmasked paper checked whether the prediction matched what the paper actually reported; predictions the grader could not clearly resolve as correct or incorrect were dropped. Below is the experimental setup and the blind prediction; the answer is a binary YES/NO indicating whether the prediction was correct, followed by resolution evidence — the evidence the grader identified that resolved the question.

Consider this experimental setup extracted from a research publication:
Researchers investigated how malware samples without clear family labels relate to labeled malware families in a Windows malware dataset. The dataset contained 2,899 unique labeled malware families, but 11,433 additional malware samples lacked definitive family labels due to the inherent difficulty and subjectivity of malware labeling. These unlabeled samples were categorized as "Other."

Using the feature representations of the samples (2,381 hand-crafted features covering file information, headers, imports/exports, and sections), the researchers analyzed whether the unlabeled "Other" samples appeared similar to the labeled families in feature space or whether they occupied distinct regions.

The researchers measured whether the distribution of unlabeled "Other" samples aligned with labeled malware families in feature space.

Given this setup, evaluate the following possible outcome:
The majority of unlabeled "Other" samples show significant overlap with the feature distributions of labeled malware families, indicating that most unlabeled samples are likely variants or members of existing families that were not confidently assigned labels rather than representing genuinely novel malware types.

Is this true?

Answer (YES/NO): NO